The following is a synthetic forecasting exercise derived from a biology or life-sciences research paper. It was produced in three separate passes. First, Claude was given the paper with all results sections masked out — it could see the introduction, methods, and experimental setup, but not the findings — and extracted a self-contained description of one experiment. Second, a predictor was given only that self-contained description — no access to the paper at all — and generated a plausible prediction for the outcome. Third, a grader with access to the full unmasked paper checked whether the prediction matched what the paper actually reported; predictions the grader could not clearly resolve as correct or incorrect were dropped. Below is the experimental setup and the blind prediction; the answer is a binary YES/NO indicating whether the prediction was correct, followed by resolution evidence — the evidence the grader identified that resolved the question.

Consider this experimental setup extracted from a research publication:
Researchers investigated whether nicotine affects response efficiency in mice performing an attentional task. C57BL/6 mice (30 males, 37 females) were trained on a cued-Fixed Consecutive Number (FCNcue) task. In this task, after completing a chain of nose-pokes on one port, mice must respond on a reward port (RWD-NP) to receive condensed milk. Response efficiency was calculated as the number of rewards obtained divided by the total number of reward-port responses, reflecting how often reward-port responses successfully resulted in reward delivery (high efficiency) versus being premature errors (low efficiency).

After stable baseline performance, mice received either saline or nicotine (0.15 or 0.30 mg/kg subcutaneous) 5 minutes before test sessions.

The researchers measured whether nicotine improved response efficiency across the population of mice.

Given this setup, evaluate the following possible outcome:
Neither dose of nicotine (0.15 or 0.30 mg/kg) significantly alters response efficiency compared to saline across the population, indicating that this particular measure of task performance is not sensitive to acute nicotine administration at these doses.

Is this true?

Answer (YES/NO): NO